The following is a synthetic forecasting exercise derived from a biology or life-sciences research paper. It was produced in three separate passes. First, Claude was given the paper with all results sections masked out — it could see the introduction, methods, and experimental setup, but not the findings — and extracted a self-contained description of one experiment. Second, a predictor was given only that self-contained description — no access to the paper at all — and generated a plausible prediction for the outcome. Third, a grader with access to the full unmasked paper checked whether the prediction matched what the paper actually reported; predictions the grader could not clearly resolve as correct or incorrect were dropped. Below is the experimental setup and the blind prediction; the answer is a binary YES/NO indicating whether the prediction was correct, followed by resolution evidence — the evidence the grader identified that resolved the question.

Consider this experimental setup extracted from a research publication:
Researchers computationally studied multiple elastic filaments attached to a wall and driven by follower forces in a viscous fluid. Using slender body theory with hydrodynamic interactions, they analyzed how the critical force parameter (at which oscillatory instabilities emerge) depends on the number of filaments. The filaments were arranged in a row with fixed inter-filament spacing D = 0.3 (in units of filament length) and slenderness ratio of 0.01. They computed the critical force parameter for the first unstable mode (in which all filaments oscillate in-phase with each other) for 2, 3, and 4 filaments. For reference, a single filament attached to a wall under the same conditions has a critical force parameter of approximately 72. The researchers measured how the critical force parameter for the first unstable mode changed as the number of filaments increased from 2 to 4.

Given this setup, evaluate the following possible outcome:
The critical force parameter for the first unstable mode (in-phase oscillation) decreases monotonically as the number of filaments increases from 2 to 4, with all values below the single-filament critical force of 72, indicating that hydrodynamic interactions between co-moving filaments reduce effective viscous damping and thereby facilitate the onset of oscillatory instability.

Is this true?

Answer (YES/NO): NO